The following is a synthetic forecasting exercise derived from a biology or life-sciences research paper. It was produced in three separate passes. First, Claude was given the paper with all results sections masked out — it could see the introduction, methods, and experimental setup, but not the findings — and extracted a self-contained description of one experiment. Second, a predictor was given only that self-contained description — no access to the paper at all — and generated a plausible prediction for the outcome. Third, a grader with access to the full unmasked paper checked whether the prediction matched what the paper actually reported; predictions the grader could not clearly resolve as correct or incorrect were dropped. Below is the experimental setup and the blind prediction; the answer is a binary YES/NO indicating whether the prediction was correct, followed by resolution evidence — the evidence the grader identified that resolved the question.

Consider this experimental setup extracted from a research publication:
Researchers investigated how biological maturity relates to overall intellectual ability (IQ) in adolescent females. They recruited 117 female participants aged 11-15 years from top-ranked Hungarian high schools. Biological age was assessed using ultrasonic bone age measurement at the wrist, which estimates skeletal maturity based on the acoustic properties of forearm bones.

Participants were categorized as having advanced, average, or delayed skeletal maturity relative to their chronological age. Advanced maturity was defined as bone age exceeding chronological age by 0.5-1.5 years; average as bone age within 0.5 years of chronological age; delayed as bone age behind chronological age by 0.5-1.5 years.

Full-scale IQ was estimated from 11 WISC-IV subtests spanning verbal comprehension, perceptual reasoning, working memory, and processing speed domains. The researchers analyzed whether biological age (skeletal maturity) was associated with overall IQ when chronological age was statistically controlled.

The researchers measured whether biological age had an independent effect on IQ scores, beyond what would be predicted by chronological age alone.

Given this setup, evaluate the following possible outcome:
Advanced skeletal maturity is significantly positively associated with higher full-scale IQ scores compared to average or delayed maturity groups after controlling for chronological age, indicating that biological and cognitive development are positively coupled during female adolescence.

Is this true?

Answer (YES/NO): YES